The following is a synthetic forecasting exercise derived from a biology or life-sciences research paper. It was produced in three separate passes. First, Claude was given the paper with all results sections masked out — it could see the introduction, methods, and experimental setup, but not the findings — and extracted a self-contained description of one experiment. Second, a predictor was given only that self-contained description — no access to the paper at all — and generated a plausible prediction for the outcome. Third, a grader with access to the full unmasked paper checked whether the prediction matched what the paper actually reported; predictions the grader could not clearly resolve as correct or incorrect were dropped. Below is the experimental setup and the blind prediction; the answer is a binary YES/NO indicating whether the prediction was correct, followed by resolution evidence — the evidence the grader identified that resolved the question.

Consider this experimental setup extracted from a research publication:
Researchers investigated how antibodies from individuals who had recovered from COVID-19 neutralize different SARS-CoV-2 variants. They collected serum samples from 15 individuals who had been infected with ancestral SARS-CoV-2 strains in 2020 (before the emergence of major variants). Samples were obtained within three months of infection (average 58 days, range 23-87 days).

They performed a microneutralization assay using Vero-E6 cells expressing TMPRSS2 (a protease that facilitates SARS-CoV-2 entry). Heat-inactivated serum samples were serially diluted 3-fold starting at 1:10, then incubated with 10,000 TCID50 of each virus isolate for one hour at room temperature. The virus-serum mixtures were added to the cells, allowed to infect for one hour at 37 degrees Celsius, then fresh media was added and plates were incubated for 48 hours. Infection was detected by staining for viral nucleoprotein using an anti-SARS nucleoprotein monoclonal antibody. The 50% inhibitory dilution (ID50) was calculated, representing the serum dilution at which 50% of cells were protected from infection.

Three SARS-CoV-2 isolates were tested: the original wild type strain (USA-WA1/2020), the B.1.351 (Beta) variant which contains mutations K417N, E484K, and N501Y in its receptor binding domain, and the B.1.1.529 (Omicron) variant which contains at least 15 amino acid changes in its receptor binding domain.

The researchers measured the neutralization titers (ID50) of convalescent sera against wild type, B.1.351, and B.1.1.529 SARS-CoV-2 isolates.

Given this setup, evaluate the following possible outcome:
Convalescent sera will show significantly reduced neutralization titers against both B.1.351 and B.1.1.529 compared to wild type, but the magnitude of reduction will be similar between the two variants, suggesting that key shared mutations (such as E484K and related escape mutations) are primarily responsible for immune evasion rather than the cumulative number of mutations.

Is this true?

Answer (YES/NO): NO